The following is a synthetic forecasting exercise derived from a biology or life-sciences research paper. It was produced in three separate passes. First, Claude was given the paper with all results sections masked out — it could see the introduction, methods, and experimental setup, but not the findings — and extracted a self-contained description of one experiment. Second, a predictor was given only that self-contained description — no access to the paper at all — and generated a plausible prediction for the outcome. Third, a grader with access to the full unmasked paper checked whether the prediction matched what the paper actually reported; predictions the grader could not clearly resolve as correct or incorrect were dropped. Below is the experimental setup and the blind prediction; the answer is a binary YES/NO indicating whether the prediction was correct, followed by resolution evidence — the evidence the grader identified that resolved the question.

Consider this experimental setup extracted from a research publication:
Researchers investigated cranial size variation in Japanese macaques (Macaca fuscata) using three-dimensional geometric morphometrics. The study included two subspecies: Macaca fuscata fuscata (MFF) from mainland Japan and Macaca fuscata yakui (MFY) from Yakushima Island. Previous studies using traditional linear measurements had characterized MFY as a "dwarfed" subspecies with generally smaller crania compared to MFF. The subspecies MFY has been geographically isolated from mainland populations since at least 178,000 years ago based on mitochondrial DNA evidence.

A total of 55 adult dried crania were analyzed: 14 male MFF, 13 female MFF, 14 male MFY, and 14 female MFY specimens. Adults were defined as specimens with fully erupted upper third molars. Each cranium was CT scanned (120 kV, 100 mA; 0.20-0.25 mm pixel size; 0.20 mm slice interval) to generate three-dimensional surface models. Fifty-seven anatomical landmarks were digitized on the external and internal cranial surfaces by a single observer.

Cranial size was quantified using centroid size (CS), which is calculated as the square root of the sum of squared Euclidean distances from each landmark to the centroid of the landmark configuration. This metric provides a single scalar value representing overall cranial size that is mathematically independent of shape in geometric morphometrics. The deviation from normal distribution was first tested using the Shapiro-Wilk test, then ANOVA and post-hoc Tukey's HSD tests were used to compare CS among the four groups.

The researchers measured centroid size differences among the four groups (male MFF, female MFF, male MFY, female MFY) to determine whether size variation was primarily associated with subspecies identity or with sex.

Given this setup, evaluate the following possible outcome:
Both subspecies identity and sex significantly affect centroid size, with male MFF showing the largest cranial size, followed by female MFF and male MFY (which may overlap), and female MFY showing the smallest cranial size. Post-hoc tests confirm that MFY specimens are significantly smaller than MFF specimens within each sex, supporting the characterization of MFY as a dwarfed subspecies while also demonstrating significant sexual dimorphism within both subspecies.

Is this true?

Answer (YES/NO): YES